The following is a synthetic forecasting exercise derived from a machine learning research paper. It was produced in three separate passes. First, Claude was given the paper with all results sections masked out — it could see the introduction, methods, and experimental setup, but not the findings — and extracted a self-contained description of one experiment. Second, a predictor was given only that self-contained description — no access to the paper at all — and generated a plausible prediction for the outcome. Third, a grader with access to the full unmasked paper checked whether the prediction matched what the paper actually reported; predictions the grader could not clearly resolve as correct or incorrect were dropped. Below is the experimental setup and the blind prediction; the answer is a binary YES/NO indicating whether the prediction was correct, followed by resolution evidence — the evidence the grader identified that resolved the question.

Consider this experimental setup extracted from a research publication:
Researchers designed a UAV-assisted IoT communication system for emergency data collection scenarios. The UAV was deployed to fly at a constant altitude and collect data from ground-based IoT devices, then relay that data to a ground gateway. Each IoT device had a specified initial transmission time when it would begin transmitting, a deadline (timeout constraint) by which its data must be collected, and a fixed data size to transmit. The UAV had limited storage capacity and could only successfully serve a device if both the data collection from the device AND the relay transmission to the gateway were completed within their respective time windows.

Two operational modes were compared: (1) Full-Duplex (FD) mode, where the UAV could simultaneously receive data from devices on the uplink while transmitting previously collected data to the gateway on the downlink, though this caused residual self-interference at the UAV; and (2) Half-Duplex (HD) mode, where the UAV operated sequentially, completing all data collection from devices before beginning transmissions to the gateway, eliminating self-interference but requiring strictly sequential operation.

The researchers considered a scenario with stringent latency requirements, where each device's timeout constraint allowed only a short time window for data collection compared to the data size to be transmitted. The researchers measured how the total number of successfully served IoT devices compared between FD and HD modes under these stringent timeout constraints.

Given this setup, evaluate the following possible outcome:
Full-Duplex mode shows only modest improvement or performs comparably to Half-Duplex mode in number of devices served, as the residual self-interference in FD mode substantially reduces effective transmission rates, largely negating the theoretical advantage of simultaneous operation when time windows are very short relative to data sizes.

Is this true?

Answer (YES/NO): NO